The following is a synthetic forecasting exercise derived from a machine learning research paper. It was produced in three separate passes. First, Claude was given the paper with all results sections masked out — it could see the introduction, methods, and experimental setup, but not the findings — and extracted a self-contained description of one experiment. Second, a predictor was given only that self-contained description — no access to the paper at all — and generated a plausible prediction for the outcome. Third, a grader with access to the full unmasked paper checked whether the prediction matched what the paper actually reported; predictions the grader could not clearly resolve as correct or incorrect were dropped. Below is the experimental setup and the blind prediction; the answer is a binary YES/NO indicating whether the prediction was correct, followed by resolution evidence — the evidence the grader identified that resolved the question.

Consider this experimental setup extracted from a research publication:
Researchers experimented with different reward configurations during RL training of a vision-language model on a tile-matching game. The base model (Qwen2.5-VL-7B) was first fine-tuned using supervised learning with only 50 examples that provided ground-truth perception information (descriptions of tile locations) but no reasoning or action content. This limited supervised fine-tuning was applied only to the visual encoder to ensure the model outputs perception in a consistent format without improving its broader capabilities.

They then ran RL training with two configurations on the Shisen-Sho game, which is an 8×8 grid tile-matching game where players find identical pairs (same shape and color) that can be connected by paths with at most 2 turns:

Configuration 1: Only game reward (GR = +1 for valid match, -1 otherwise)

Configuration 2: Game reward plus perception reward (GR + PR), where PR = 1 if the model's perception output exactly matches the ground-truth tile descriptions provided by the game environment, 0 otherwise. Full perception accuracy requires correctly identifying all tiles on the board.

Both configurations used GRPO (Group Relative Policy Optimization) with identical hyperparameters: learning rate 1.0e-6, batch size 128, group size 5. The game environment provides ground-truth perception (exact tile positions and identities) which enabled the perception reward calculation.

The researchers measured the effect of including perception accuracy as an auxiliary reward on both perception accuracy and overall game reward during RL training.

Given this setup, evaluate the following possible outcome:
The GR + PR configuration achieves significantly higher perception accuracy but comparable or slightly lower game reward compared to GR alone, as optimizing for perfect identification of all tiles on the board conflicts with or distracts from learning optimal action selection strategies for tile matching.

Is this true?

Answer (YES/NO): YES